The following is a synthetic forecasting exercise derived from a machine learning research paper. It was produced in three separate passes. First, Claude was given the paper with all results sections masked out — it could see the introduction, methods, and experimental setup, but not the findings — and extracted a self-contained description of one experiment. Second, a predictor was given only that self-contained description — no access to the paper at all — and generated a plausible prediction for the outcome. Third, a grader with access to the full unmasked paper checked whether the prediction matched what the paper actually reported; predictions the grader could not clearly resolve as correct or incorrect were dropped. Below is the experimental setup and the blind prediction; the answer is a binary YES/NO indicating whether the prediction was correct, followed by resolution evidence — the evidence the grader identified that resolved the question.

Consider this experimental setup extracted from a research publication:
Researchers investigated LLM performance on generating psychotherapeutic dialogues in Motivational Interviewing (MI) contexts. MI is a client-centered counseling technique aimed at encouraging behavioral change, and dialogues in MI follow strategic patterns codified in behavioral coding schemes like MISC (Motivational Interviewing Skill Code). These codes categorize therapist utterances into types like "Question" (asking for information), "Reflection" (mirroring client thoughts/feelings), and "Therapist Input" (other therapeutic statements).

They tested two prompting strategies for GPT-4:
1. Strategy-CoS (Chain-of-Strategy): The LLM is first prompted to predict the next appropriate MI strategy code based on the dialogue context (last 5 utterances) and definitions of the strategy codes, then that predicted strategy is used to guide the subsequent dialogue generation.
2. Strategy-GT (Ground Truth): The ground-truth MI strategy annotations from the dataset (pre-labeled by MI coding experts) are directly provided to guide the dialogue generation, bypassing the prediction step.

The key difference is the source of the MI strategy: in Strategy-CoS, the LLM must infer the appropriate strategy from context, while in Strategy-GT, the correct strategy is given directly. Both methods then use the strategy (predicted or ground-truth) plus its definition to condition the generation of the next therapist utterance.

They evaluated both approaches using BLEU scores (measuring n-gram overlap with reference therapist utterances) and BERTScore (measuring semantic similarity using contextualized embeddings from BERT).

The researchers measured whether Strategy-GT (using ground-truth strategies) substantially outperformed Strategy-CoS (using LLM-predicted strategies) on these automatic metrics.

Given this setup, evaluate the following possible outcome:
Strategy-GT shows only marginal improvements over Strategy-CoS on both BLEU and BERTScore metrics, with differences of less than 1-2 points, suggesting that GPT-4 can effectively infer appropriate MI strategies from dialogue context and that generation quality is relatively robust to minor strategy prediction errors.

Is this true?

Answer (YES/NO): YES